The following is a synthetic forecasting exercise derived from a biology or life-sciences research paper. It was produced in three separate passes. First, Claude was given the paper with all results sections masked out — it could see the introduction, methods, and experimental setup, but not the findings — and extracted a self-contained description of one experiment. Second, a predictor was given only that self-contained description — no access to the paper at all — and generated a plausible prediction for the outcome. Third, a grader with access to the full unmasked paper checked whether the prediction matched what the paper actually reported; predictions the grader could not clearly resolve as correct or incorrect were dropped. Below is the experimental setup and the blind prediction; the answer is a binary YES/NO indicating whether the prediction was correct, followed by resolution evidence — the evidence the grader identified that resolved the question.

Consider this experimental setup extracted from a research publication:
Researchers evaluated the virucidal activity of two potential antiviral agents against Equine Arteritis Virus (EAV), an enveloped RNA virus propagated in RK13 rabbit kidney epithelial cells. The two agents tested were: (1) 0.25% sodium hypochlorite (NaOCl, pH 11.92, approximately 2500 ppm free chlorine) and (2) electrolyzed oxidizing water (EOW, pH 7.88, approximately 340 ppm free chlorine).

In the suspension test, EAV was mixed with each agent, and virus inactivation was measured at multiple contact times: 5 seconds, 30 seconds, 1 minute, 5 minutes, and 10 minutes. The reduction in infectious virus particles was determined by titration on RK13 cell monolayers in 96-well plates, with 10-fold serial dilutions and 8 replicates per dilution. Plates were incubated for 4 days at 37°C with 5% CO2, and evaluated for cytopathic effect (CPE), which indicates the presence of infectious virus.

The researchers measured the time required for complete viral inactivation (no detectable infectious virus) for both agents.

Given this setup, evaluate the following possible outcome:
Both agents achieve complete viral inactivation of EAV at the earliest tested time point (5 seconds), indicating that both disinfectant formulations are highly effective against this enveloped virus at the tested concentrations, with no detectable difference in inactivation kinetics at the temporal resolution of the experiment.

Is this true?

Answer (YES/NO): YES